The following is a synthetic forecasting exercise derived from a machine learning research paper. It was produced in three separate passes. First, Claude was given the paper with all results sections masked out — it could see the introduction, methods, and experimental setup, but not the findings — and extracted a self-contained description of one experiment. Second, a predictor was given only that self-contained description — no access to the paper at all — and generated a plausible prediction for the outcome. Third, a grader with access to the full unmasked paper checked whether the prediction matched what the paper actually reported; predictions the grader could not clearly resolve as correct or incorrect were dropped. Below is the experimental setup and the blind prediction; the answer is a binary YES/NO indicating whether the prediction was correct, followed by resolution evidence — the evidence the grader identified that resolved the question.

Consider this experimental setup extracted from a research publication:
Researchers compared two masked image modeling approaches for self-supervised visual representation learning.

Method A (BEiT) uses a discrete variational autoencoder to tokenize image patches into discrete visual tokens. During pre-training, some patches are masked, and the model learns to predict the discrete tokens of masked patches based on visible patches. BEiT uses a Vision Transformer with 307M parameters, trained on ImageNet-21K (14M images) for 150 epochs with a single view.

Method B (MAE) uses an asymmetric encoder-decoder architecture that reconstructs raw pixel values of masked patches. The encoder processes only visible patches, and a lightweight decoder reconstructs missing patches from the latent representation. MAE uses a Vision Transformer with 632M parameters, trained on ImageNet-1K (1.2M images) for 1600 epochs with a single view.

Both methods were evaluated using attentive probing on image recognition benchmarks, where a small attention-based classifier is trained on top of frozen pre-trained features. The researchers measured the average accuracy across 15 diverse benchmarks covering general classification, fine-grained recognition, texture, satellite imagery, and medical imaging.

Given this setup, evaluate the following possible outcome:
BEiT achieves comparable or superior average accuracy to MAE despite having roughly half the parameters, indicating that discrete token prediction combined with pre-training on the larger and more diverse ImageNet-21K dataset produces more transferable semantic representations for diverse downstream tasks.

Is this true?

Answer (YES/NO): NO